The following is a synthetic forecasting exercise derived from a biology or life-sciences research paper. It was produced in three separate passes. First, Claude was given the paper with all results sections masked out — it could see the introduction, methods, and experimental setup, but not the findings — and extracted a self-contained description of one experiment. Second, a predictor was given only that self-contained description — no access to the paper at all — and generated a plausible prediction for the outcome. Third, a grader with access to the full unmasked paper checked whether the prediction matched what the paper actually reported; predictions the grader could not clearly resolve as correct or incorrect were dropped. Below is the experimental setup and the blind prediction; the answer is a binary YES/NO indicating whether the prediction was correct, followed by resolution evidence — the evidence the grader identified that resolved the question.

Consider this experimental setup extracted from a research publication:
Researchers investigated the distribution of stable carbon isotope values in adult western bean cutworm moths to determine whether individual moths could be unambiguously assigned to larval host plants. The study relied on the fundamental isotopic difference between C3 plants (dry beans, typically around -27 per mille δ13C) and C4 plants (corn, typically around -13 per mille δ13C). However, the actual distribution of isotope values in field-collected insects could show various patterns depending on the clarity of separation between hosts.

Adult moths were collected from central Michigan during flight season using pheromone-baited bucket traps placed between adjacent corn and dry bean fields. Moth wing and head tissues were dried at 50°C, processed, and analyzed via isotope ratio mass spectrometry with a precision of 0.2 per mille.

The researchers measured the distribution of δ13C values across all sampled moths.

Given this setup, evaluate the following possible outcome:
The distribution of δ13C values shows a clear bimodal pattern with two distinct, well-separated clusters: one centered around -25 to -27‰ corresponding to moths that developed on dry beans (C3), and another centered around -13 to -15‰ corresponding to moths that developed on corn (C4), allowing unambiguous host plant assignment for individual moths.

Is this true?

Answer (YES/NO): NO